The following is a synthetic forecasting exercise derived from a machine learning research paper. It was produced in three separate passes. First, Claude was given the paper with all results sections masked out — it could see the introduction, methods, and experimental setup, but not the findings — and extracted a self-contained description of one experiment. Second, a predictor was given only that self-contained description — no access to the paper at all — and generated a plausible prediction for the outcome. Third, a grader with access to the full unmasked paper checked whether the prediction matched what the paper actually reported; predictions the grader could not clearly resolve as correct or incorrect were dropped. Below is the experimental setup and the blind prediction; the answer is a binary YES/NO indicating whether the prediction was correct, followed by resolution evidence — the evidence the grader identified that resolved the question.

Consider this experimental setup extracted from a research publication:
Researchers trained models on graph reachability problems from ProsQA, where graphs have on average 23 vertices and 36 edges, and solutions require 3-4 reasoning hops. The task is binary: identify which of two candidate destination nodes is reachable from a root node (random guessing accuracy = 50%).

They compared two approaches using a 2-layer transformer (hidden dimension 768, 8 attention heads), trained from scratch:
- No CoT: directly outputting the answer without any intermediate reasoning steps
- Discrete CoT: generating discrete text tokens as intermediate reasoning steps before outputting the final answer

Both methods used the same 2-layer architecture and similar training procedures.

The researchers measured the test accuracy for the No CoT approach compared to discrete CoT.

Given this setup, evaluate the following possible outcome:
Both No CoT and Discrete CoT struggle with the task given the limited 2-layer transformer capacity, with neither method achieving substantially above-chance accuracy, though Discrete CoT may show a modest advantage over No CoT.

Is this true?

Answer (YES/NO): NO